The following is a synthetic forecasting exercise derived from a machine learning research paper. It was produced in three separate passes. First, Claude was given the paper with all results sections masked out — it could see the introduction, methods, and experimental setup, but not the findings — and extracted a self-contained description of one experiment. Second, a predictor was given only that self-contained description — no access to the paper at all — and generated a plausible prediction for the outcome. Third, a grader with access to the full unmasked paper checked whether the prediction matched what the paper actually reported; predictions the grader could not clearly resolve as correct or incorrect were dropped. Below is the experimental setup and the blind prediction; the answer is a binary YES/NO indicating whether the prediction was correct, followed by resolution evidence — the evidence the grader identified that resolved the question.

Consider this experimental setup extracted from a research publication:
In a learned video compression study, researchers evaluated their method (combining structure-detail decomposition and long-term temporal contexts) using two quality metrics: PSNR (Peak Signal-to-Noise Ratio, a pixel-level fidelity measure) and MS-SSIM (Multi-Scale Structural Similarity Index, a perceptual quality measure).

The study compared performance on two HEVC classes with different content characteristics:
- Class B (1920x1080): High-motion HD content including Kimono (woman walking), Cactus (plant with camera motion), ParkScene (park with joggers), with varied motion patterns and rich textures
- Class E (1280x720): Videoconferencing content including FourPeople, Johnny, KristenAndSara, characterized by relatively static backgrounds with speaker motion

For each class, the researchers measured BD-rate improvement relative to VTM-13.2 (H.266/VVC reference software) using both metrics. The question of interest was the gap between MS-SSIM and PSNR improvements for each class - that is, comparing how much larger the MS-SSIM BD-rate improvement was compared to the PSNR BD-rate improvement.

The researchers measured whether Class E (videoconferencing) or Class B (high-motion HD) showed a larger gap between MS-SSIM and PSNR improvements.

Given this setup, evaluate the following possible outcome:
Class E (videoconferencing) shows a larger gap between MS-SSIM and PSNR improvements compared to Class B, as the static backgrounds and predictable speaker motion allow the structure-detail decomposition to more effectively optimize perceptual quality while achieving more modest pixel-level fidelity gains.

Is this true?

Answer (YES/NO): YES